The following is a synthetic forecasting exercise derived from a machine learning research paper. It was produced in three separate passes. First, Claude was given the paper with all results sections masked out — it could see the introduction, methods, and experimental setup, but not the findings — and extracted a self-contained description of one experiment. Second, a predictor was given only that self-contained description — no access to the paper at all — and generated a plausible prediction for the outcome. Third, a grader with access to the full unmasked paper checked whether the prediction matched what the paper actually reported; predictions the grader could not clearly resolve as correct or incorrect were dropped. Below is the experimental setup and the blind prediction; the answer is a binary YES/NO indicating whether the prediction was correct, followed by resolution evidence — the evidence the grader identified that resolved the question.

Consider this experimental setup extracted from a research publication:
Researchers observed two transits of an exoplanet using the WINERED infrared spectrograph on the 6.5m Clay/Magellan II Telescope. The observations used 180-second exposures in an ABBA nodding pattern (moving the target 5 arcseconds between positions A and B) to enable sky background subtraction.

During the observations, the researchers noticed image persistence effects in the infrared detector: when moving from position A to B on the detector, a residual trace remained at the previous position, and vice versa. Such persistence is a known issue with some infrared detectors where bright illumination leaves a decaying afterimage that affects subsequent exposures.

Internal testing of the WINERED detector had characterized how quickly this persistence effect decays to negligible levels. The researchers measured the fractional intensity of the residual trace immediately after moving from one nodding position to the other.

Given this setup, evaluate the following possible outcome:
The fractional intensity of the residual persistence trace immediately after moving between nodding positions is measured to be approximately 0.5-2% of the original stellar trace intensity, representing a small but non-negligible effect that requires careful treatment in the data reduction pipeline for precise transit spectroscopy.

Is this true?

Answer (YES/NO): NO